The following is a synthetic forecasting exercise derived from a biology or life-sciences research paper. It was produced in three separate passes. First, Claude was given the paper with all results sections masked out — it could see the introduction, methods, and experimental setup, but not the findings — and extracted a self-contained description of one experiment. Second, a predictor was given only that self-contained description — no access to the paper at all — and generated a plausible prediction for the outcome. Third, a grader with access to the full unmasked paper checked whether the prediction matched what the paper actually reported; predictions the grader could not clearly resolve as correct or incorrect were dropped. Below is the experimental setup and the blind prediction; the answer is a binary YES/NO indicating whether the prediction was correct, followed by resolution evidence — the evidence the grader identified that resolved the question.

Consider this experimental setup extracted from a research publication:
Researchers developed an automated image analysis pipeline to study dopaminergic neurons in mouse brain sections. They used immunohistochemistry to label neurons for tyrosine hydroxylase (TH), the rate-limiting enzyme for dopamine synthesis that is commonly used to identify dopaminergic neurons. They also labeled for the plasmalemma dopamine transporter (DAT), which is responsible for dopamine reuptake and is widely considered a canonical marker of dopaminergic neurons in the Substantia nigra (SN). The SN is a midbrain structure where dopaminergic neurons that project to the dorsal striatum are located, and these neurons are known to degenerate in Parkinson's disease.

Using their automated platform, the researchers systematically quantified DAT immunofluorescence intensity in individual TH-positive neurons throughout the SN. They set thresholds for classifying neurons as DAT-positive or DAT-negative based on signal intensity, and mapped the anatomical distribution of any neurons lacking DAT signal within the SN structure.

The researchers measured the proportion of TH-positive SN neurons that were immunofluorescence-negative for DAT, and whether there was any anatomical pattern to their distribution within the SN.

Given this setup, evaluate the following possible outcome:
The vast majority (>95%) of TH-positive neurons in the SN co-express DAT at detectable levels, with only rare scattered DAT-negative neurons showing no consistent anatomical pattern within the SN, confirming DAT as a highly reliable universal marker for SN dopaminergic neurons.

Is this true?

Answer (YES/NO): NO